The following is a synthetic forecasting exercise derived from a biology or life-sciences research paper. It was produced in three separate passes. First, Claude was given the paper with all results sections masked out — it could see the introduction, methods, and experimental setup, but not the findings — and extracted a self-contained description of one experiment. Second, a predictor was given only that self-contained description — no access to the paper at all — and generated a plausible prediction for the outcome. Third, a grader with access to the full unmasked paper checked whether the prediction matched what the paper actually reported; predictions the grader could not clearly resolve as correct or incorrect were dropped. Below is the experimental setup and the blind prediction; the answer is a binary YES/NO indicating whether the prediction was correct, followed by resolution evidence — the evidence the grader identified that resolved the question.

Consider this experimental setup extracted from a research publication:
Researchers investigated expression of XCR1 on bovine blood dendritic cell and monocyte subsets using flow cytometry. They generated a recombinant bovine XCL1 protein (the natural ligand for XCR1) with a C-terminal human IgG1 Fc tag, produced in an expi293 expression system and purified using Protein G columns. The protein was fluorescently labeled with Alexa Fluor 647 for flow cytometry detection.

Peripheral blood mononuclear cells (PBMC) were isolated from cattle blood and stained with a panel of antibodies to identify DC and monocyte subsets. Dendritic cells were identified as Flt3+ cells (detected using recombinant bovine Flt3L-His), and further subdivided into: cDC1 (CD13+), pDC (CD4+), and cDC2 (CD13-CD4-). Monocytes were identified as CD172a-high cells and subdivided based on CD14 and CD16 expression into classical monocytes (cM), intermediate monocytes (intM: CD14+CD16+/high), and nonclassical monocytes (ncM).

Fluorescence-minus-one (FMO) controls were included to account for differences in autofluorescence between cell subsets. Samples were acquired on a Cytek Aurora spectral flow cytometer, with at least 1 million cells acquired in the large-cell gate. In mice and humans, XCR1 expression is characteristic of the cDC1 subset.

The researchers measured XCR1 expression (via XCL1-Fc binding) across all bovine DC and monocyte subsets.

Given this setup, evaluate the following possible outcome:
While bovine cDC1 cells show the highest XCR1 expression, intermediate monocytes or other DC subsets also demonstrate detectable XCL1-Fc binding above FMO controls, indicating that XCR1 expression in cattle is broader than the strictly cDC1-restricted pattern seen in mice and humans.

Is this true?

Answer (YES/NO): YES